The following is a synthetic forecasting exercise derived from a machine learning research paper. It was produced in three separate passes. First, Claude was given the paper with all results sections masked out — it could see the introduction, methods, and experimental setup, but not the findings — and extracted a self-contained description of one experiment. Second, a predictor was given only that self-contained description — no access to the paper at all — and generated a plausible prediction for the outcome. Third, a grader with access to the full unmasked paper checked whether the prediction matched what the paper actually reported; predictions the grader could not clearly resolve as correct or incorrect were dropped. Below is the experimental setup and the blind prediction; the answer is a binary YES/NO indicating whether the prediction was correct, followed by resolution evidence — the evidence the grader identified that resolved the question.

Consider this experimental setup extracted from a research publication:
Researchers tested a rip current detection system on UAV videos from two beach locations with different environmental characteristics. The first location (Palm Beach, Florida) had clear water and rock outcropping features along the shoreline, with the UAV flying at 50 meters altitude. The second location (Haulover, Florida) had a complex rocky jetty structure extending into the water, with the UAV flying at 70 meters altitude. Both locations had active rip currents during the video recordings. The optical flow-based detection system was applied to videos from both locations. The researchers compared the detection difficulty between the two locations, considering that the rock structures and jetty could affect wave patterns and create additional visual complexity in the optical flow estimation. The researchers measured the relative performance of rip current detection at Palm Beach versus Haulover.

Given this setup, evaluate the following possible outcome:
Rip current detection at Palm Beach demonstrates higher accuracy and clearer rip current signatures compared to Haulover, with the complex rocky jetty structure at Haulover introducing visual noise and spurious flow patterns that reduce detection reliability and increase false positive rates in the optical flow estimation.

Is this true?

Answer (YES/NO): NO